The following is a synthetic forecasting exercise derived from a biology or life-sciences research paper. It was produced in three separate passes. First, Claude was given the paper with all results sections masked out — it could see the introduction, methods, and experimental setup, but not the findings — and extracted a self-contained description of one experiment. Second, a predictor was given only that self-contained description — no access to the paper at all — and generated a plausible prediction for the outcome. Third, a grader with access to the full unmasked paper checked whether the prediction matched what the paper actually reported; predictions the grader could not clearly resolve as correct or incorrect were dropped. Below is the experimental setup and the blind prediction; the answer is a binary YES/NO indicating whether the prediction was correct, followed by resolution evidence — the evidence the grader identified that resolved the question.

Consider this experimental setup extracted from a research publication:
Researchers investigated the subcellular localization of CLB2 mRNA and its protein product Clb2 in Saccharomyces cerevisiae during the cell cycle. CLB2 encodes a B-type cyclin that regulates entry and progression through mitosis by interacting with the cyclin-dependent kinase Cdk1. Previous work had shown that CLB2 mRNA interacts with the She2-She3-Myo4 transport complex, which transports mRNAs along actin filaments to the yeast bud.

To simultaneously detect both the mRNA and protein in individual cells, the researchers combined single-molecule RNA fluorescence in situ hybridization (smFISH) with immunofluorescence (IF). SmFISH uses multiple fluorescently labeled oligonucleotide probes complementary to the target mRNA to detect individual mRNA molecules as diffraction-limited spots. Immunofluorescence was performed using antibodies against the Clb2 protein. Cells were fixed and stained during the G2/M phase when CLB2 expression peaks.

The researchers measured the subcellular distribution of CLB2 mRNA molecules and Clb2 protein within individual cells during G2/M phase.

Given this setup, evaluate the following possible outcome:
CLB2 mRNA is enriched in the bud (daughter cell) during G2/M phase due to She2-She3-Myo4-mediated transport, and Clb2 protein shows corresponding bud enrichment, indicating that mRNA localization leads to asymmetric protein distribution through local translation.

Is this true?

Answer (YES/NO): NO